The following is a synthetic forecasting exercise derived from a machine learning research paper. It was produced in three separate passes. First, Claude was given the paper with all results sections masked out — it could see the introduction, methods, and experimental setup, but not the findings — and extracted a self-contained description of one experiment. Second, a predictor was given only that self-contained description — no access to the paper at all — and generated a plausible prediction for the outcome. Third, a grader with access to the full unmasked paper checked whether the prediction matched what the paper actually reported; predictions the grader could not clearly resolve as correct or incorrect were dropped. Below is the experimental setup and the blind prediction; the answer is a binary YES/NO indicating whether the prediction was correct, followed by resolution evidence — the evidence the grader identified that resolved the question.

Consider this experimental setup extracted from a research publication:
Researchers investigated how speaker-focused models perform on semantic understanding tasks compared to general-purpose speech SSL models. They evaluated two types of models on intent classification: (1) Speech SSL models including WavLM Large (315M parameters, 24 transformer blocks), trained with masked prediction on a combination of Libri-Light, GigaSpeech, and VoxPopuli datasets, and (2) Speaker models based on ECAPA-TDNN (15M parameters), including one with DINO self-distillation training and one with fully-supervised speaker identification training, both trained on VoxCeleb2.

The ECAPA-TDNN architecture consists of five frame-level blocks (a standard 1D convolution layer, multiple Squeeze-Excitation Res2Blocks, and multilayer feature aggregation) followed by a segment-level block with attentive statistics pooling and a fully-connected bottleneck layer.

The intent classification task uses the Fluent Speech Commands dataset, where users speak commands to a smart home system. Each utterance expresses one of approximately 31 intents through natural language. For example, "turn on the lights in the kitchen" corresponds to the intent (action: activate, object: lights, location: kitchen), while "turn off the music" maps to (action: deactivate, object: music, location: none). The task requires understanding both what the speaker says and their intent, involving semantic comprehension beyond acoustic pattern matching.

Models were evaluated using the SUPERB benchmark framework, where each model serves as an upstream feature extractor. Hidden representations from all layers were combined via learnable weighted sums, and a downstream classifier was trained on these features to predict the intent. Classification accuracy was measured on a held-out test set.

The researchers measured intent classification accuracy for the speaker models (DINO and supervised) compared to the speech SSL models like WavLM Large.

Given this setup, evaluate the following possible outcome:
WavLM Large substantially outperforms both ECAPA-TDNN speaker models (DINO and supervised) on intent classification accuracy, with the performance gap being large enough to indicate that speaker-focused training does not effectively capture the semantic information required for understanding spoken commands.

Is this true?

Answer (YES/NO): YES